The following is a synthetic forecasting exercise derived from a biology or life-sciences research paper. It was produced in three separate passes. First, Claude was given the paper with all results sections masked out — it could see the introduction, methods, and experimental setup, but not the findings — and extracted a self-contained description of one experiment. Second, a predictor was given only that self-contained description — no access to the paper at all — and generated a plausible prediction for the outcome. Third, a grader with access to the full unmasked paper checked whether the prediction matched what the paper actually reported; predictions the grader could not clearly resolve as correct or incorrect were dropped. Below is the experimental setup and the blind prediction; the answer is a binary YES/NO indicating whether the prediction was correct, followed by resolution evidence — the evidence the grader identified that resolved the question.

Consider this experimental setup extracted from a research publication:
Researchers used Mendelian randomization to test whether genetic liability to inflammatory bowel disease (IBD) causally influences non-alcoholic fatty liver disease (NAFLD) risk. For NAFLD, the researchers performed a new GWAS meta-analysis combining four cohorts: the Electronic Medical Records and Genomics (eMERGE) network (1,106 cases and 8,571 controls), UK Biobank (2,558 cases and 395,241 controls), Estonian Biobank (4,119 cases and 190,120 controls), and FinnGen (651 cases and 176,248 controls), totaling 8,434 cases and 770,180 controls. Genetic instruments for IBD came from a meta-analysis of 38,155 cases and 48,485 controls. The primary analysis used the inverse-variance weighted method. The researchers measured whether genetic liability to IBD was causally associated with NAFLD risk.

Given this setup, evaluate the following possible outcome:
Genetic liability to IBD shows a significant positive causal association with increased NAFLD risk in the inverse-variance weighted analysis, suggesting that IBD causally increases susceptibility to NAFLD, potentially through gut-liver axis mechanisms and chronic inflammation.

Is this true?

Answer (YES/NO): NO